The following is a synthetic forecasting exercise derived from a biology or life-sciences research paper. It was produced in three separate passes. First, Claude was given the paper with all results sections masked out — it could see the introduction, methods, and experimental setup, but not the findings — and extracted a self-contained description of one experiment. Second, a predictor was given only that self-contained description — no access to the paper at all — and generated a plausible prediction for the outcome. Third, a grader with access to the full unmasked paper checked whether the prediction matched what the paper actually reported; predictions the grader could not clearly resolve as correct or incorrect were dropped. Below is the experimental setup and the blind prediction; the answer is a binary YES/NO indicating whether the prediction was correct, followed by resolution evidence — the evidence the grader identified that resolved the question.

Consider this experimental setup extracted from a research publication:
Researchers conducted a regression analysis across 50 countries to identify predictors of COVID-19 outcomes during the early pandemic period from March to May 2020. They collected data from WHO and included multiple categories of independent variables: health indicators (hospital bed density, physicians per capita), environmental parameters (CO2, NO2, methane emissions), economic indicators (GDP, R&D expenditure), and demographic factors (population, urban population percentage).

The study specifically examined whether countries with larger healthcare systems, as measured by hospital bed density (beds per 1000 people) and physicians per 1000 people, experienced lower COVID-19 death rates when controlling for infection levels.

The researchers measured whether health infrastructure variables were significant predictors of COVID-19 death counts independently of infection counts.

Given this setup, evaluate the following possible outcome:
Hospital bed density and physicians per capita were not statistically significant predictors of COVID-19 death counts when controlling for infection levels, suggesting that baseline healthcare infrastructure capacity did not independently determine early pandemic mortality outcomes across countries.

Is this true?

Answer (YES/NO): YES